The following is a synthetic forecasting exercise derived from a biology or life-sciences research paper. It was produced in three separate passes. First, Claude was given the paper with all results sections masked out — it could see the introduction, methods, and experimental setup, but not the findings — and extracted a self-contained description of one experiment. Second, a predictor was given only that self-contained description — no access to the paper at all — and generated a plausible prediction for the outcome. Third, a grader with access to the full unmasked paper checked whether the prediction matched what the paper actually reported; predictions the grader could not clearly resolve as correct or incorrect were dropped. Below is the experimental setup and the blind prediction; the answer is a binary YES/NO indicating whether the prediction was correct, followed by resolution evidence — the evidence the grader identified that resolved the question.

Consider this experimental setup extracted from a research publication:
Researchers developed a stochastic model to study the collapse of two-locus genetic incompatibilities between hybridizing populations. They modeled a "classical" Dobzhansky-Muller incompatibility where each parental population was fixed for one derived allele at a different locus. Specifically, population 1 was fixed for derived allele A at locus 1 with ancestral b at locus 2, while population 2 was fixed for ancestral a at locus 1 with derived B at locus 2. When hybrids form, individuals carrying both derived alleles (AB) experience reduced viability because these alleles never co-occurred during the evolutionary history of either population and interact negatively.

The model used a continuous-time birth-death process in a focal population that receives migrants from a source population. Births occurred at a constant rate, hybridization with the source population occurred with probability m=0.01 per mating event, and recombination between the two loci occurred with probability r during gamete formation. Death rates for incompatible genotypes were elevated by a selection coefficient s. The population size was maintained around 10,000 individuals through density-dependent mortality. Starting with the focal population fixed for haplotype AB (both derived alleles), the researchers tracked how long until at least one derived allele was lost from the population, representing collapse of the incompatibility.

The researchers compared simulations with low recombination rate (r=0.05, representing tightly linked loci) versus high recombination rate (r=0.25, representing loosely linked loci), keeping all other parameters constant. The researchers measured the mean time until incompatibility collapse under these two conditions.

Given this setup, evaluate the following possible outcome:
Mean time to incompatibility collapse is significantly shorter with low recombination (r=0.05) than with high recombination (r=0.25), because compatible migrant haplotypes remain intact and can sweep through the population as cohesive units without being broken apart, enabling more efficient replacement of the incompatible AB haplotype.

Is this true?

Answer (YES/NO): NO